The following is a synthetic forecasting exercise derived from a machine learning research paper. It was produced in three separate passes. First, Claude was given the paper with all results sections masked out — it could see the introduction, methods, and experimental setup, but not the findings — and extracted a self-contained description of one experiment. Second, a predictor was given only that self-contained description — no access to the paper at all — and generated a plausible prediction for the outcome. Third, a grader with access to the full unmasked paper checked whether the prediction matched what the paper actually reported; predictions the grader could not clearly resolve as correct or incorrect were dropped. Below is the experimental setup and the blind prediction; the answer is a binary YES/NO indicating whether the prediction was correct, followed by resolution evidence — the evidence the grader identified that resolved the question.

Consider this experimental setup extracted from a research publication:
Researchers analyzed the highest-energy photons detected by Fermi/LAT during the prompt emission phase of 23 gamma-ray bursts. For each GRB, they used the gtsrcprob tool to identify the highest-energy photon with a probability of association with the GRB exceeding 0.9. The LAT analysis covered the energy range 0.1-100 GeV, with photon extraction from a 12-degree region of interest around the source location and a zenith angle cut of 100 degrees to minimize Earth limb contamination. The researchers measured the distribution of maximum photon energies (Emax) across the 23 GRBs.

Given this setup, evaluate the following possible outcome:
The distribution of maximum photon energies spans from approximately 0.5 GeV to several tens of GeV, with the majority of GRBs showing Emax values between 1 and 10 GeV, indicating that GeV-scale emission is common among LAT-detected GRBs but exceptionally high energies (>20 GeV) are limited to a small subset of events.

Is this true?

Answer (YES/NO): NO